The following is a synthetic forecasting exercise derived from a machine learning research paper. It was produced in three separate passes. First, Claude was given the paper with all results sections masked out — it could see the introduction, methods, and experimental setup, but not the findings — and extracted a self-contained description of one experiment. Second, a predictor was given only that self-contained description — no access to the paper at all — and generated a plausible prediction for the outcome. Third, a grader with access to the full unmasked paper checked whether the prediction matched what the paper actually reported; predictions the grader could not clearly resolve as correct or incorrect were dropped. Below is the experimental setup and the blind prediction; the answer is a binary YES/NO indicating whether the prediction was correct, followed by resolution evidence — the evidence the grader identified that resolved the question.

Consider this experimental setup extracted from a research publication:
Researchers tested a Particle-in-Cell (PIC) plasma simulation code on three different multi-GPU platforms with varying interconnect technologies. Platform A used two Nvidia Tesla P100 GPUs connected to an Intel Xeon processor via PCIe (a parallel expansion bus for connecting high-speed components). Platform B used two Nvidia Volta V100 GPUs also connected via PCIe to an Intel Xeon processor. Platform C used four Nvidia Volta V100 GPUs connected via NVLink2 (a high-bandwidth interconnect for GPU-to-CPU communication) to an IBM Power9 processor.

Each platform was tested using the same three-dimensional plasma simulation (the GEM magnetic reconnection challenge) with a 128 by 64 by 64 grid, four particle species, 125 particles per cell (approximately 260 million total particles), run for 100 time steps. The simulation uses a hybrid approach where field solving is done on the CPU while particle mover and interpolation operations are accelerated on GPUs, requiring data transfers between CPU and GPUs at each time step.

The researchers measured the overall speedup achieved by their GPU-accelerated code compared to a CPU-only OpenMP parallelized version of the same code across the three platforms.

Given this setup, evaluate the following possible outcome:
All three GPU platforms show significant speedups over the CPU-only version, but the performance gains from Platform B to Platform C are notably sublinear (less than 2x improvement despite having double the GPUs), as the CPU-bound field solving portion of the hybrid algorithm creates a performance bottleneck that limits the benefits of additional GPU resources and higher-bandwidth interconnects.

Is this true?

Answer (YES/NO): YES